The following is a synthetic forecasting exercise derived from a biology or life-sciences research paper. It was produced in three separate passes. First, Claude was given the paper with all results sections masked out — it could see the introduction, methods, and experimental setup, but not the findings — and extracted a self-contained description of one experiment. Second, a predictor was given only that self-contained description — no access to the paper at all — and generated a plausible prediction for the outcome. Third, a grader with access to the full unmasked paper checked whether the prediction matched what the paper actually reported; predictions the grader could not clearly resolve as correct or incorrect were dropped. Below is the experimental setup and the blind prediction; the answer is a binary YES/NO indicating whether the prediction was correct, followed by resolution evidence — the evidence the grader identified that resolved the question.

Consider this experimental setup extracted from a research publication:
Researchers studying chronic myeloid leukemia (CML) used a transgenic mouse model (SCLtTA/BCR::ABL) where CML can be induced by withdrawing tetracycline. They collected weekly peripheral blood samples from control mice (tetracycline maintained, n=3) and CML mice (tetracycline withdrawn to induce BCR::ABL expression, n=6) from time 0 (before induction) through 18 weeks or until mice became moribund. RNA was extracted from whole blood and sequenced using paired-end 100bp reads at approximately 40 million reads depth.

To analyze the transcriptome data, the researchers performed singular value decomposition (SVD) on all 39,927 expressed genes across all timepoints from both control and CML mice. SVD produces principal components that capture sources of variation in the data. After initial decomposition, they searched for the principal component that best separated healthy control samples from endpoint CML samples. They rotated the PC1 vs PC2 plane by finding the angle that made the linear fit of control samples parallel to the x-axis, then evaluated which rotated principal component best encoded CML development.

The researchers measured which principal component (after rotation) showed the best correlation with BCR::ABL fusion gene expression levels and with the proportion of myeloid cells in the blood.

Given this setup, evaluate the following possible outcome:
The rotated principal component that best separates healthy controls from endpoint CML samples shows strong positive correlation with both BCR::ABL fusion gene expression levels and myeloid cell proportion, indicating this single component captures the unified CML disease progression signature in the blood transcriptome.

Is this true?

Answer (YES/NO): NO